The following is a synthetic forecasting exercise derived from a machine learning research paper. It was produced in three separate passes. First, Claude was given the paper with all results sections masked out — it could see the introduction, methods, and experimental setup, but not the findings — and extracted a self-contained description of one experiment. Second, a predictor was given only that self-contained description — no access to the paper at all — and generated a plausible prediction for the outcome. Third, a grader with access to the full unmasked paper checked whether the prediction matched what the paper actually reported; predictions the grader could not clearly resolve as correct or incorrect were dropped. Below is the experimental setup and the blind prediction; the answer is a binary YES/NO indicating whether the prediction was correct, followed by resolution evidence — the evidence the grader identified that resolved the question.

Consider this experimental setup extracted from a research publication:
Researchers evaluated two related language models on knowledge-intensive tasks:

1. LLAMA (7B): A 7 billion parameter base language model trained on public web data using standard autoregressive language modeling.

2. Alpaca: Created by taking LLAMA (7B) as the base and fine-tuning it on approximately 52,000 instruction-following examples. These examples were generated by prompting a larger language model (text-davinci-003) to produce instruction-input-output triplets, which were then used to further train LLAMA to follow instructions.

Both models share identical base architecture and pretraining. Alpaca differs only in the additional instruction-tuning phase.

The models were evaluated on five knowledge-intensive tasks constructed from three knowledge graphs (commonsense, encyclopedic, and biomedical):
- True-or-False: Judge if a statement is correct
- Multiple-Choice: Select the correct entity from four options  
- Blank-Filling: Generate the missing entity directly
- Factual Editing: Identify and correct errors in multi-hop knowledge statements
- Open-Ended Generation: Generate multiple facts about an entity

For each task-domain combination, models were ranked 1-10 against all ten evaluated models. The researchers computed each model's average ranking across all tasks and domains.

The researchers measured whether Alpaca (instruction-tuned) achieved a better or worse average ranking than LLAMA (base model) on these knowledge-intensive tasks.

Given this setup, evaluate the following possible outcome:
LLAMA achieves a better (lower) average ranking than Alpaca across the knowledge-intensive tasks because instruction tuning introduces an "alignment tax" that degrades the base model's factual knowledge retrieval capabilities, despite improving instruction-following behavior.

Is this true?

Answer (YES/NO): NO